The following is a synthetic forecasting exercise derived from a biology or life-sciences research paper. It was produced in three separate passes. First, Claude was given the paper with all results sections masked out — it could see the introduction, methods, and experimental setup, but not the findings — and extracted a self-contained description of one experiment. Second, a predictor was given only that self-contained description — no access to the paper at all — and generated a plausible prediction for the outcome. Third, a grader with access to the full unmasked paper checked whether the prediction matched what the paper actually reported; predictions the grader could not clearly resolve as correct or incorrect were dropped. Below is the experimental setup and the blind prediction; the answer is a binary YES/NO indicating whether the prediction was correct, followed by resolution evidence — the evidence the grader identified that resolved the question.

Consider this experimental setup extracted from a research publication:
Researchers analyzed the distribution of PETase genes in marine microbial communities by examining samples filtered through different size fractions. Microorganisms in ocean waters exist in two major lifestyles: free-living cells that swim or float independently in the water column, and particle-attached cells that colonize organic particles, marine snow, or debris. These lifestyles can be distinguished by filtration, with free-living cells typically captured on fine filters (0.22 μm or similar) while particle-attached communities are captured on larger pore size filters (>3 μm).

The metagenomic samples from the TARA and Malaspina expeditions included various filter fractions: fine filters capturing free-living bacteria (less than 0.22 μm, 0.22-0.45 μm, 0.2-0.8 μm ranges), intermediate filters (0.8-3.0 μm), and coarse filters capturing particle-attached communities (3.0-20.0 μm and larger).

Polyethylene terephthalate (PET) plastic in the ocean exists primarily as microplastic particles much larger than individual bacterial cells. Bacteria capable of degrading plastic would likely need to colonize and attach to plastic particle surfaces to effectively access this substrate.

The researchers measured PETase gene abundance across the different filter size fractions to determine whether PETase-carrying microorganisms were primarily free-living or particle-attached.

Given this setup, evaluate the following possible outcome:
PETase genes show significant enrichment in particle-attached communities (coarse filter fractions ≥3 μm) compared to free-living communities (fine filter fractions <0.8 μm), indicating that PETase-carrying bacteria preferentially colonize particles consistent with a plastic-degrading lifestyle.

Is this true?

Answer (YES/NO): NO